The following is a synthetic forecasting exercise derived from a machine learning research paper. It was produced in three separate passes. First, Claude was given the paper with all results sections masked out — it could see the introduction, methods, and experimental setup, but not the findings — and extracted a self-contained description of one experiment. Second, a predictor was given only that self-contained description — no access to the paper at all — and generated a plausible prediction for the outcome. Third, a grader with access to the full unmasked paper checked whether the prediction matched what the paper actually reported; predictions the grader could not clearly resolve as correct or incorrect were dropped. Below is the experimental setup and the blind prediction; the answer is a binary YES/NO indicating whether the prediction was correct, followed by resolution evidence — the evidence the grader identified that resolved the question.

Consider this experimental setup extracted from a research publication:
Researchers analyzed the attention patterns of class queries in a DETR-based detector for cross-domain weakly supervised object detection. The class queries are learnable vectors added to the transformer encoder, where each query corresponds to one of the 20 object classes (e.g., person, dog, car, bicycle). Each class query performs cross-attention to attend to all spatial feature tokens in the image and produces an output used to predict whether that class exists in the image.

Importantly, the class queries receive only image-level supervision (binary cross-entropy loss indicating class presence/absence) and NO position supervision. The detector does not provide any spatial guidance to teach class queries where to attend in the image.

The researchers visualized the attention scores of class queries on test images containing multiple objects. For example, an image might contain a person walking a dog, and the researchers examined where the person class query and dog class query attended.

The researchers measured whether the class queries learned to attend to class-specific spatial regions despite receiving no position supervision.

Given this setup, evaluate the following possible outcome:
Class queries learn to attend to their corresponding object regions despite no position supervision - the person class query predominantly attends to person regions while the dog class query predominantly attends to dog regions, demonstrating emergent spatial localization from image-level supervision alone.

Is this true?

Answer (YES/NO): YES